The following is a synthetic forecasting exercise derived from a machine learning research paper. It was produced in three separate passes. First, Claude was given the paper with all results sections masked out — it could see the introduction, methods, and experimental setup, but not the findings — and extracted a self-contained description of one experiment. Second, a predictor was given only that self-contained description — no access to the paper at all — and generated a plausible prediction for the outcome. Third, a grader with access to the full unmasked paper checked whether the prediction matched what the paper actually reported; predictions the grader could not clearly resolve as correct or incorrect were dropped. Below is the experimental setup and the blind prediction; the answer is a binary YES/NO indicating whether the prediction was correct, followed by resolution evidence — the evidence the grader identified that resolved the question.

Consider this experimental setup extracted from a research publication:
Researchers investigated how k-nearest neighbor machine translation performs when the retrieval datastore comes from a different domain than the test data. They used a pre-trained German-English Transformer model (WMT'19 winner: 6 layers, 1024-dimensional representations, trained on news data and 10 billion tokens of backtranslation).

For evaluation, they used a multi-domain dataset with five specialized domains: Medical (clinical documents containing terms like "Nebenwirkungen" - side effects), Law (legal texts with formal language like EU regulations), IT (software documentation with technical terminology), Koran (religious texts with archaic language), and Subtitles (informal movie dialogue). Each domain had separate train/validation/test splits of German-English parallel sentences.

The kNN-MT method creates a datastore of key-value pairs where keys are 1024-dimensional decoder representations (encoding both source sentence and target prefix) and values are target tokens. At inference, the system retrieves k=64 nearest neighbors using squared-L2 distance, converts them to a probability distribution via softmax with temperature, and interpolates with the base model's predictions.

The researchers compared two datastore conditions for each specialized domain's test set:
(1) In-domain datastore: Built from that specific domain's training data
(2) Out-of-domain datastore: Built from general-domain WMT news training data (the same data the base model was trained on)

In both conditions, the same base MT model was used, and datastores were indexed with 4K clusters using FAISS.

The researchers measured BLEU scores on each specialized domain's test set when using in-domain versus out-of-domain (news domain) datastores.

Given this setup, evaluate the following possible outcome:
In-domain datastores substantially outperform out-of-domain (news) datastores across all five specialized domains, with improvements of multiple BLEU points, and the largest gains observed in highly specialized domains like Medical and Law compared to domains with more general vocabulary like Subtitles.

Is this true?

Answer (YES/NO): NO